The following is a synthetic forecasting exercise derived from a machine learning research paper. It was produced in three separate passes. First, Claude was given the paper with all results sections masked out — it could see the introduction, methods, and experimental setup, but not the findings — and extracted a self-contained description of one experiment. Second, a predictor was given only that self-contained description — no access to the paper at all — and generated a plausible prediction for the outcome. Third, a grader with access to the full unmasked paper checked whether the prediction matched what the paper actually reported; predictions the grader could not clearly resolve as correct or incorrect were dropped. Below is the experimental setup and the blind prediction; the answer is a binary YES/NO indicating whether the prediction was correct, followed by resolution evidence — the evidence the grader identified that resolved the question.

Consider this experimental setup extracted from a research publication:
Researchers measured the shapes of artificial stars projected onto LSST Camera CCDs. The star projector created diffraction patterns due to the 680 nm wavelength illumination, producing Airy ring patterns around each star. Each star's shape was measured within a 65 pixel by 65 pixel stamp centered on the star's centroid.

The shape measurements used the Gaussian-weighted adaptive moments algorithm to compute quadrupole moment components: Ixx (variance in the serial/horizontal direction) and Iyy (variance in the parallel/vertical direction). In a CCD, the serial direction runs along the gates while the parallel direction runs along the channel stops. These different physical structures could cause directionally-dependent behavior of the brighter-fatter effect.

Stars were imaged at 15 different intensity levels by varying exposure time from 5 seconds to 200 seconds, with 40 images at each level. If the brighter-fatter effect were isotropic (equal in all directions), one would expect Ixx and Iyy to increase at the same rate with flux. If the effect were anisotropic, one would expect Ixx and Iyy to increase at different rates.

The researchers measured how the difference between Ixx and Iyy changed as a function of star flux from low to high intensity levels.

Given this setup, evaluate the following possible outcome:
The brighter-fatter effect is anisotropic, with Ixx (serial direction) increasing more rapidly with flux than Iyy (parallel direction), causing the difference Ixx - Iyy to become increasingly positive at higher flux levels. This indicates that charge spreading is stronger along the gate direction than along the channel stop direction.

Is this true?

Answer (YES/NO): NO